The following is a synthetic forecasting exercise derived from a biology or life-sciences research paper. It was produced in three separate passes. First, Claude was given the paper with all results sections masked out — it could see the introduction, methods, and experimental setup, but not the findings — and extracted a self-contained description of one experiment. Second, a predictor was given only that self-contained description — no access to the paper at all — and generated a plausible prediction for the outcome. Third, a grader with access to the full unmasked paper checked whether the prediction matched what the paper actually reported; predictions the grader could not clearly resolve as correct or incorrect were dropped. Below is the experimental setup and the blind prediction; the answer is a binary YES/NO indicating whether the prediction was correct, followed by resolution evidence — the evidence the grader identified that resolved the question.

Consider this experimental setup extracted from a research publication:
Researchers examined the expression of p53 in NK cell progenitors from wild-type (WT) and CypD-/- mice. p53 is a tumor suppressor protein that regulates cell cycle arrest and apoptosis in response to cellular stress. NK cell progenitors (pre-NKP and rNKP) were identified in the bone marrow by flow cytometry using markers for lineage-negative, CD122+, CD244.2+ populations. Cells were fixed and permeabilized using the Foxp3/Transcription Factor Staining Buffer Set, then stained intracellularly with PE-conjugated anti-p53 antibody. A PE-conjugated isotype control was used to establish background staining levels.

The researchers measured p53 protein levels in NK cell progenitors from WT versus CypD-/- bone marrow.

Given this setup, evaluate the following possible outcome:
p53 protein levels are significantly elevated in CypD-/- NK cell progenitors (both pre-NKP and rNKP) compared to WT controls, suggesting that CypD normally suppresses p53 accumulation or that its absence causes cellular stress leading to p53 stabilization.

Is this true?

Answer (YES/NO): YES